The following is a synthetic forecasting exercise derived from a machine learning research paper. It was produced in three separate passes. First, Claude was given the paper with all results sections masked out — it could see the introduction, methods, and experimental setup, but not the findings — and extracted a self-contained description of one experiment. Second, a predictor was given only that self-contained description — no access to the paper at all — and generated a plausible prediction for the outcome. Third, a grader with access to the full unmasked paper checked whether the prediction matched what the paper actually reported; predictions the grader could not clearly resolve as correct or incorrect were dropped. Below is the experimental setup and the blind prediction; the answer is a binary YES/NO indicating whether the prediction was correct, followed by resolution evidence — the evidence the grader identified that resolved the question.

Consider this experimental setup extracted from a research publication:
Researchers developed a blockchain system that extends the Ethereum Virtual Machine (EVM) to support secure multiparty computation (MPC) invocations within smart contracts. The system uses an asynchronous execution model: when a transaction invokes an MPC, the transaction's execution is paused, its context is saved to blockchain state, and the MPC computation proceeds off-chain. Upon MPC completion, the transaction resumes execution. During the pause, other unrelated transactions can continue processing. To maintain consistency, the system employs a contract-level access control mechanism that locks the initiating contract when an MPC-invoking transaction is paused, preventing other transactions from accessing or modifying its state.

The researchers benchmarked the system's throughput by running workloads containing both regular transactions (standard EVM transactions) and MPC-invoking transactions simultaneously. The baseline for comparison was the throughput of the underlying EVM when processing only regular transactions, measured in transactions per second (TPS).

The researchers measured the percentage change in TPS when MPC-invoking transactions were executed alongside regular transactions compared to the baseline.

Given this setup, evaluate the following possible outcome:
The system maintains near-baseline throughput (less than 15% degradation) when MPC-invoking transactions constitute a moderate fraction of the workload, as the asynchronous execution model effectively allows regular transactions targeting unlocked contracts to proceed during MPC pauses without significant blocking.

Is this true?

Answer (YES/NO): YES